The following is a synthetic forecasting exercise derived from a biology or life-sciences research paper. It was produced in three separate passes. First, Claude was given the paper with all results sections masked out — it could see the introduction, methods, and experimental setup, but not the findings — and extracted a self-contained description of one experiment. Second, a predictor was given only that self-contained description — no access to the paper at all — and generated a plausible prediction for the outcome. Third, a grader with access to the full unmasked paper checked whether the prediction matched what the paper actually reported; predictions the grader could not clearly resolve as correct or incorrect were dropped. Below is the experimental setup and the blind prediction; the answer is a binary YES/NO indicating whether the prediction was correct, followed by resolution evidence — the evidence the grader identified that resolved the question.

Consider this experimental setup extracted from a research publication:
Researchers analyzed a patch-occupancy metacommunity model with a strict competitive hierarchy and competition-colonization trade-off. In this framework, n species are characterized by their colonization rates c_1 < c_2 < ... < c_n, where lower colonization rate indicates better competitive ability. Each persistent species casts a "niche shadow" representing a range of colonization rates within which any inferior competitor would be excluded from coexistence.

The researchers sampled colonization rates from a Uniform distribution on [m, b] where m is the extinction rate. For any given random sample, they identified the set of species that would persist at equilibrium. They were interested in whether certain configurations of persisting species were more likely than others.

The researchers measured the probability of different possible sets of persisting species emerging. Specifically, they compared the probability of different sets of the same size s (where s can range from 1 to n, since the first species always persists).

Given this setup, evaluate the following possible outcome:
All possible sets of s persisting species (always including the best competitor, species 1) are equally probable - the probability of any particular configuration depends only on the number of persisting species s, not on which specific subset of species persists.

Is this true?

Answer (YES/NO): YES